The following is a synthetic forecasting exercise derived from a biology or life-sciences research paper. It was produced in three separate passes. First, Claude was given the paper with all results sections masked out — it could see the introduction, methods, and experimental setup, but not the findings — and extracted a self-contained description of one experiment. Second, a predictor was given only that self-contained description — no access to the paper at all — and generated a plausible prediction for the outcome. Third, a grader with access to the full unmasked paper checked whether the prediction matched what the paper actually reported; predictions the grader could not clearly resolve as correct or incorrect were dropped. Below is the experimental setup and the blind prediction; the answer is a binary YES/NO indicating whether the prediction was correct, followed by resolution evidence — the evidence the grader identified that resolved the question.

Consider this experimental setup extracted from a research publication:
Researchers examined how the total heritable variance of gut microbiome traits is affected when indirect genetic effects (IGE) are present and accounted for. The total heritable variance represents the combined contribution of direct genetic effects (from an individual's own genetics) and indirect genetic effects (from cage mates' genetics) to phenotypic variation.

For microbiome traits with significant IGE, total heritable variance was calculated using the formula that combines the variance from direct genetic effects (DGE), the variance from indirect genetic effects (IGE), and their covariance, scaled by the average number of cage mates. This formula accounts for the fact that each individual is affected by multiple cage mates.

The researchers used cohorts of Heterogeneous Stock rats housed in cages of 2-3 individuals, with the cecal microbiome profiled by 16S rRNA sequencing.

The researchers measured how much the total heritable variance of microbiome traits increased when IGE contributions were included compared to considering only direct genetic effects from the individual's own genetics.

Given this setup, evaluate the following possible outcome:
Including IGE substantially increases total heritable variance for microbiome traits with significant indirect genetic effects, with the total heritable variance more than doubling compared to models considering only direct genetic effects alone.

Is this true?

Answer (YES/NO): YES